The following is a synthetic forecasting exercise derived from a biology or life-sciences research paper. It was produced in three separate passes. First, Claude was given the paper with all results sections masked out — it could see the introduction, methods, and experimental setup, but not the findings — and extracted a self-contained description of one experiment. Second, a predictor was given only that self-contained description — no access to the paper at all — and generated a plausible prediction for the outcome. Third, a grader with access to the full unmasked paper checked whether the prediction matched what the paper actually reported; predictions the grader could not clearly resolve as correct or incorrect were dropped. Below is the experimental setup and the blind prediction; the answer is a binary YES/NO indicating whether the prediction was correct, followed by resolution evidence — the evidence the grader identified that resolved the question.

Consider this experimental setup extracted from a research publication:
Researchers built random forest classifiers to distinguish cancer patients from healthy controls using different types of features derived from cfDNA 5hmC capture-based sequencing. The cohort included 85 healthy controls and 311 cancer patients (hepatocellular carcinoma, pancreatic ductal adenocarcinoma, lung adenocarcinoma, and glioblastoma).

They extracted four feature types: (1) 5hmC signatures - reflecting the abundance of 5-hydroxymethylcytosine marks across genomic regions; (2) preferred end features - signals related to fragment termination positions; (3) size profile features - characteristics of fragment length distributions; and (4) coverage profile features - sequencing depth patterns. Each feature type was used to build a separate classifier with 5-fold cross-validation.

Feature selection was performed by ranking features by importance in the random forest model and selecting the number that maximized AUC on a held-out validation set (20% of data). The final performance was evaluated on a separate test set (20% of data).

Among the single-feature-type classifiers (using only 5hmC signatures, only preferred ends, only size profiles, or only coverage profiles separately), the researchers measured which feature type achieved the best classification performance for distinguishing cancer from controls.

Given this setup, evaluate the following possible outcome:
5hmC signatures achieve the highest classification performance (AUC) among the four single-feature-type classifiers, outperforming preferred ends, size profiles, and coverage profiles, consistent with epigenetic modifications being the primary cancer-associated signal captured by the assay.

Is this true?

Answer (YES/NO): NO